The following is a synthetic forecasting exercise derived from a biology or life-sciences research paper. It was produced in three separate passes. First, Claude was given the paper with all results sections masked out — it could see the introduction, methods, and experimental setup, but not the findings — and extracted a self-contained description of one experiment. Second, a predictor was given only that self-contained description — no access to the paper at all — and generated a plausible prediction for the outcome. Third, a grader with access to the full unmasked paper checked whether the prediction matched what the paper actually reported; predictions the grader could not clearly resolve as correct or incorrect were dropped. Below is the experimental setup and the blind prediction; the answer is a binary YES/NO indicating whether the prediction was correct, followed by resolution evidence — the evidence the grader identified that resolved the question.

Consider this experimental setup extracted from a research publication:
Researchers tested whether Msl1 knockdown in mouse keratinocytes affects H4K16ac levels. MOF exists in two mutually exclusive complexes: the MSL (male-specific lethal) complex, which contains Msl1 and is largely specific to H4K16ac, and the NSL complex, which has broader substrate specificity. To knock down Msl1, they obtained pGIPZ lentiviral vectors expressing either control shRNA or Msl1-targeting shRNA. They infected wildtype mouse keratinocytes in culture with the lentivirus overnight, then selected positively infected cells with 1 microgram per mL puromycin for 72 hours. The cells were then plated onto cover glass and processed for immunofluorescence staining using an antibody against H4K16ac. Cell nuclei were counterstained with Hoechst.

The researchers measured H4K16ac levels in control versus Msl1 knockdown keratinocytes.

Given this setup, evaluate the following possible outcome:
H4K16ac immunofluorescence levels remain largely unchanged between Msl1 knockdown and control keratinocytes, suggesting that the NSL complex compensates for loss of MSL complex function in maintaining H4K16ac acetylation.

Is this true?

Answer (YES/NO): NO